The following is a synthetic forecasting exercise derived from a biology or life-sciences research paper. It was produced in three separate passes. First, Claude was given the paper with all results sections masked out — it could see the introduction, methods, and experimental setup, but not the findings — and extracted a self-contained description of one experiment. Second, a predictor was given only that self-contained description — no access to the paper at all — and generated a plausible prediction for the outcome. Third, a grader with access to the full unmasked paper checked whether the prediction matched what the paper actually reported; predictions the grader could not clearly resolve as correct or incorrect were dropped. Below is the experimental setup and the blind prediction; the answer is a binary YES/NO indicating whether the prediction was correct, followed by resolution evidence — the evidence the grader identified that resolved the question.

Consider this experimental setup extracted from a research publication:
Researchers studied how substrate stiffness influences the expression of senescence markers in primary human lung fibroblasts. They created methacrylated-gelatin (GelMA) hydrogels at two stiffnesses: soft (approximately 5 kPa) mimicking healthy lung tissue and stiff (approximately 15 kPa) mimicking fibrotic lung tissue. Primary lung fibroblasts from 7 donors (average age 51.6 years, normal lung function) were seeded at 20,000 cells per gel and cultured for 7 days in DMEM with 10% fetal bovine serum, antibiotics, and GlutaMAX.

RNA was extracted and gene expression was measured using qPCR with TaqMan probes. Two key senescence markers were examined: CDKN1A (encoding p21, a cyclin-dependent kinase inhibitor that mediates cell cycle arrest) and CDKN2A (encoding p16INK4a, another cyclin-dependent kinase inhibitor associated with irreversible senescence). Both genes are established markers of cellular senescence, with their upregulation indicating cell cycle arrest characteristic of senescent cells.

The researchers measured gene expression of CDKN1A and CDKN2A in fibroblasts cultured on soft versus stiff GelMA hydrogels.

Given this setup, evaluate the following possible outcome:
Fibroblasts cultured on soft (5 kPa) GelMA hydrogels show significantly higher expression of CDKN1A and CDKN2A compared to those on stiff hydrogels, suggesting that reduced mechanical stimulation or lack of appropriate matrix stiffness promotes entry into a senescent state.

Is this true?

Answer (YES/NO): NO